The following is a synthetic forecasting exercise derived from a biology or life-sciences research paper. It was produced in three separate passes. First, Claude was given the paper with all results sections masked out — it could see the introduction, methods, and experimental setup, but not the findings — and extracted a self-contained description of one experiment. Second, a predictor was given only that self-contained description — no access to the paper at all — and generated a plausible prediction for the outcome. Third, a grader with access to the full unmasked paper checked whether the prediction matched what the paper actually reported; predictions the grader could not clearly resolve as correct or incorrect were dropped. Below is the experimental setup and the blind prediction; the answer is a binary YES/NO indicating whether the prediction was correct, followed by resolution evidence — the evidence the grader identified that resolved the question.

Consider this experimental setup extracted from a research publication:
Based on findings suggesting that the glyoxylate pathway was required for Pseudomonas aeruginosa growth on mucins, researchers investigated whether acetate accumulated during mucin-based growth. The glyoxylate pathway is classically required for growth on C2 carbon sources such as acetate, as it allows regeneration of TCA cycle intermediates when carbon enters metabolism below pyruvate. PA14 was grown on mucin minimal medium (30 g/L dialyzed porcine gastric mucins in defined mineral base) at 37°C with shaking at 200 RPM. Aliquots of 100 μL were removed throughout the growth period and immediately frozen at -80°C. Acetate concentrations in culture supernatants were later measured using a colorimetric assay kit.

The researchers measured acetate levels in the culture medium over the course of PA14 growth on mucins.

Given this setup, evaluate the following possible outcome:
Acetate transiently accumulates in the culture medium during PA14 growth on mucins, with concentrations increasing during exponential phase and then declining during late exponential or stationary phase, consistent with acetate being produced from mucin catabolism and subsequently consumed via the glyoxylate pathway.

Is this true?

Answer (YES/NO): YES